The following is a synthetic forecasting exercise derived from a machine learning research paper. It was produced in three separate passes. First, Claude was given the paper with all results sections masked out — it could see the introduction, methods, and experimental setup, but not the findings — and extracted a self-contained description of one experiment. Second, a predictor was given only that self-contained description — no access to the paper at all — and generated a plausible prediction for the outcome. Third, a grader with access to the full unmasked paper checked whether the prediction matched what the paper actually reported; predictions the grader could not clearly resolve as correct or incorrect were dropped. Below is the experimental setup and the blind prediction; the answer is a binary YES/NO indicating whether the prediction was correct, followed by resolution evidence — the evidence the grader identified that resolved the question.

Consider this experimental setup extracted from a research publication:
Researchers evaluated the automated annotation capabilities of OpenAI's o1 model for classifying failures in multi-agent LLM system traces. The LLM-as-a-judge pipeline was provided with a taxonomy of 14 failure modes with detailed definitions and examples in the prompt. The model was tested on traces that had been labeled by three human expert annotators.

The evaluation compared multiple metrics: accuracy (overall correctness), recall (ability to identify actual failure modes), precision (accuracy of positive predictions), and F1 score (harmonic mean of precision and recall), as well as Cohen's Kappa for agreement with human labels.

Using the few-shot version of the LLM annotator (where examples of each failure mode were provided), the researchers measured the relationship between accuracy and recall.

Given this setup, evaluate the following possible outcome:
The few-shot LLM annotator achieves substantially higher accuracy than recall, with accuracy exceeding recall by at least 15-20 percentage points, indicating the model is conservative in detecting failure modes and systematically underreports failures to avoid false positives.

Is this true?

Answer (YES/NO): YES